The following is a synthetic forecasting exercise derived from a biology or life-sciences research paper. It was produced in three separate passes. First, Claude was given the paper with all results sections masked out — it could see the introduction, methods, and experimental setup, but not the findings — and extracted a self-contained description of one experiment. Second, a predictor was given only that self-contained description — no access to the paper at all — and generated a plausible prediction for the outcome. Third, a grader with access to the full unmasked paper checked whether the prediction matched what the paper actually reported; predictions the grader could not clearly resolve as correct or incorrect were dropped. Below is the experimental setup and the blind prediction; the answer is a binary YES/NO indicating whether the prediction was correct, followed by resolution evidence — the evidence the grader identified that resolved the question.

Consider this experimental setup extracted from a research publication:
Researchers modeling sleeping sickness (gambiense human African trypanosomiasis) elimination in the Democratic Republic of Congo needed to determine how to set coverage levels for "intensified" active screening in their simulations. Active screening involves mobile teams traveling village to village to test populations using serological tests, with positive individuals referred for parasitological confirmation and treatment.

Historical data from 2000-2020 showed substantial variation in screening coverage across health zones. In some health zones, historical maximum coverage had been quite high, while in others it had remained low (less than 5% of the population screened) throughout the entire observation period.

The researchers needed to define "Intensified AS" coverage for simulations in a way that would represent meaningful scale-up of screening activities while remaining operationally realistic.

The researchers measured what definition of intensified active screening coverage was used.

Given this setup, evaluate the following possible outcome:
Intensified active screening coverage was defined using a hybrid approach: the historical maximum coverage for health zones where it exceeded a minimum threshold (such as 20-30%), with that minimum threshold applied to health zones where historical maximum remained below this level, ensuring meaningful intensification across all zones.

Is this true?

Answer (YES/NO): YES